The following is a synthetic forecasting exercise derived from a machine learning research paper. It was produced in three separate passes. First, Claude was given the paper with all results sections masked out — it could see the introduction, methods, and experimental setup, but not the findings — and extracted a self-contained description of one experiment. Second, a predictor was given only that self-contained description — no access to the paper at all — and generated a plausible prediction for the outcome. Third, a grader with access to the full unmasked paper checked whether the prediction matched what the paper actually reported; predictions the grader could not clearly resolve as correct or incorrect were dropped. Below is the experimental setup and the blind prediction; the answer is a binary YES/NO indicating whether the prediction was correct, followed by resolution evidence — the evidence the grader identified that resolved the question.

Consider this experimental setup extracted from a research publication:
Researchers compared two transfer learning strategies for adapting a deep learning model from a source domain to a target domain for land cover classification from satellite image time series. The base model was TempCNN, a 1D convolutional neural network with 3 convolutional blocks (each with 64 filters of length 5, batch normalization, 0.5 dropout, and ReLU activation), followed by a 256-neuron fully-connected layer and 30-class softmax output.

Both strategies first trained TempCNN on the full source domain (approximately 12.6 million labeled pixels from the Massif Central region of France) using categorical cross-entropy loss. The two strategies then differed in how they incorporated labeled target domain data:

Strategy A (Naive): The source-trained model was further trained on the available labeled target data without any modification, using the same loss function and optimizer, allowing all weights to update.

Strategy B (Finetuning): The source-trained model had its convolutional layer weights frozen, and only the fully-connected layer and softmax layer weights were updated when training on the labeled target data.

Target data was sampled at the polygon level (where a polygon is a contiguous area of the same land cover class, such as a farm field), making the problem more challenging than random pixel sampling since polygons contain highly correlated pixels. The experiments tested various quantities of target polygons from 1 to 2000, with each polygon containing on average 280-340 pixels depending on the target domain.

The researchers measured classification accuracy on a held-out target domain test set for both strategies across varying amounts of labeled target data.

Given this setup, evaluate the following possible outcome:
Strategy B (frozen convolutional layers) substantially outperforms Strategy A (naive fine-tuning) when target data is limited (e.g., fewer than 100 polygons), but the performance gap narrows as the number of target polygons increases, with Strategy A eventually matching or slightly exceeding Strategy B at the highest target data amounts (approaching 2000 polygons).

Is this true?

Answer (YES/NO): NO